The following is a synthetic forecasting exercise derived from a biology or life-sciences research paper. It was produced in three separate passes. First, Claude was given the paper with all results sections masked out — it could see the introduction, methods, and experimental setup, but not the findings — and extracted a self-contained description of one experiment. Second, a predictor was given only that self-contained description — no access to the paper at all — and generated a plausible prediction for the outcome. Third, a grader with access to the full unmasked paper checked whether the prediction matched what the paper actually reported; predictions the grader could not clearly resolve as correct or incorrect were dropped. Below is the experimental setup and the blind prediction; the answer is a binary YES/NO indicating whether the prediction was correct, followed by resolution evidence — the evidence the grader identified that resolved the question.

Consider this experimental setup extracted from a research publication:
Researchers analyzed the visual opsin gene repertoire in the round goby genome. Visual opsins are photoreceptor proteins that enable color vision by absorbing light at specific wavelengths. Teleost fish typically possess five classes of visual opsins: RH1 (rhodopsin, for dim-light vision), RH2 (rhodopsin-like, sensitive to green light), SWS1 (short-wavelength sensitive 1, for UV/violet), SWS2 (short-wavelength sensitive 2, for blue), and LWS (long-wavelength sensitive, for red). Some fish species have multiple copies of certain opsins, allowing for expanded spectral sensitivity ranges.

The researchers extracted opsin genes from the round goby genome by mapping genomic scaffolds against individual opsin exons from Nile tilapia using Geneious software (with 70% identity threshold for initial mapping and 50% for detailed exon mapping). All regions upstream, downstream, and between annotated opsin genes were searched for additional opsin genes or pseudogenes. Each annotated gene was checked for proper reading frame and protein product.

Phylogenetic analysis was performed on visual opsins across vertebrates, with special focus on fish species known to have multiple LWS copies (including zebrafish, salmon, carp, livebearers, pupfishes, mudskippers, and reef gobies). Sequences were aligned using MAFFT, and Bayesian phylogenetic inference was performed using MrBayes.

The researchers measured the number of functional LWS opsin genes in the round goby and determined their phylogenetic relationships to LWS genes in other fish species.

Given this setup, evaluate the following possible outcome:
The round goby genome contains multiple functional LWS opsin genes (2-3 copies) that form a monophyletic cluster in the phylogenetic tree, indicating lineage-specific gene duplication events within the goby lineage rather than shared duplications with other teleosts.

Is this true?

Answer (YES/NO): NO